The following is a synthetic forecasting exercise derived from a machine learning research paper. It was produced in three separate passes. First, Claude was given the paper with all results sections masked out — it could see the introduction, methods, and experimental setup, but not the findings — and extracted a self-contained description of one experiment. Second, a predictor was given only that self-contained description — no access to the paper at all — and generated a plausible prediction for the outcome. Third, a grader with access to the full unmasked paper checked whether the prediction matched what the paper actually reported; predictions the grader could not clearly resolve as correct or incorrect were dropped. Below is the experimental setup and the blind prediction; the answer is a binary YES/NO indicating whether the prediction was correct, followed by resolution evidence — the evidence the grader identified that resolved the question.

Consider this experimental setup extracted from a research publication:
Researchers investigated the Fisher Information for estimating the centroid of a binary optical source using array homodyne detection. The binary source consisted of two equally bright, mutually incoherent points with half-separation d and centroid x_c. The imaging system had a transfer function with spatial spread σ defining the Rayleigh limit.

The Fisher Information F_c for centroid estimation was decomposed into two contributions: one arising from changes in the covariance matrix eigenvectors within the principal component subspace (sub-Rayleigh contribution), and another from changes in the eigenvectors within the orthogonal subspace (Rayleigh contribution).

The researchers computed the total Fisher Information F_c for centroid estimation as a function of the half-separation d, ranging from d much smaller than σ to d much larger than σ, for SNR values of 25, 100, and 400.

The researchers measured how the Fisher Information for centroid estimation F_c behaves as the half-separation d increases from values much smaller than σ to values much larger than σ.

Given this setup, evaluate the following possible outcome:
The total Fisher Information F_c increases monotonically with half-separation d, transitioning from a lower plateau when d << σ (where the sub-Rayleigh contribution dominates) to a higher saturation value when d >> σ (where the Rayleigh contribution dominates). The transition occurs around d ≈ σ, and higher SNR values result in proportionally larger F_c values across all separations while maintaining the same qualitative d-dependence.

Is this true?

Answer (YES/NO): NO